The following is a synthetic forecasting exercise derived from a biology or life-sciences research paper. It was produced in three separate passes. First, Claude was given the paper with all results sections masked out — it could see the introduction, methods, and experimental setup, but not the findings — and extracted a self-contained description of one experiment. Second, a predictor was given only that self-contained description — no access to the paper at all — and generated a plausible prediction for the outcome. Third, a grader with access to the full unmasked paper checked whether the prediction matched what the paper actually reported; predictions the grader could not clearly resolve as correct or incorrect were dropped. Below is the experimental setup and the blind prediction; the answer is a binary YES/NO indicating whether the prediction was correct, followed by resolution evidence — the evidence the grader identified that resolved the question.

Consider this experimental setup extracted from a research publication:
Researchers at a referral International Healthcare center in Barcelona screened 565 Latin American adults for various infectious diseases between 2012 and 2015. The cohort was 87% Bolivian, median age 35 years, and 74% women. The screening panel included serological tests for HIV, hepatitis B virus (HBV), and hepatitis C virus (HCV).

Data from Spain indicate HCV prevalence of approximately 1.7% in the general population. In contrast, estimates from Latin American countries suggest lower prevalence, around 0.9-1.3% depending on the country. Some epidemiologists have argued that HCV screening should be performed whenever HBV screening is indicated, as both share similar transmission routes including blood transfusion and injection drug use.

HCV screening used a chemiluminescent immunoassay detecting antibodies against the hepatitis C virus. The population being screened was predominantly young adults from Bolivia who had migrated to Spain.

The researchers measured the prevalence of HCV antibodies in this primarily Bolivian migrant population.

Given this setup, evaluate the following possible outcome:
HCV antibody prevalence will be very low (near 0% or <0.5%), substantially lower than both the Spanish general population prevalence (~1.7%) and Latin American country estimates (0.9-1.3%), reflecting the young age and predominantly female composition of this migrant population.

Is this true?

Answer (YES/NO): YES